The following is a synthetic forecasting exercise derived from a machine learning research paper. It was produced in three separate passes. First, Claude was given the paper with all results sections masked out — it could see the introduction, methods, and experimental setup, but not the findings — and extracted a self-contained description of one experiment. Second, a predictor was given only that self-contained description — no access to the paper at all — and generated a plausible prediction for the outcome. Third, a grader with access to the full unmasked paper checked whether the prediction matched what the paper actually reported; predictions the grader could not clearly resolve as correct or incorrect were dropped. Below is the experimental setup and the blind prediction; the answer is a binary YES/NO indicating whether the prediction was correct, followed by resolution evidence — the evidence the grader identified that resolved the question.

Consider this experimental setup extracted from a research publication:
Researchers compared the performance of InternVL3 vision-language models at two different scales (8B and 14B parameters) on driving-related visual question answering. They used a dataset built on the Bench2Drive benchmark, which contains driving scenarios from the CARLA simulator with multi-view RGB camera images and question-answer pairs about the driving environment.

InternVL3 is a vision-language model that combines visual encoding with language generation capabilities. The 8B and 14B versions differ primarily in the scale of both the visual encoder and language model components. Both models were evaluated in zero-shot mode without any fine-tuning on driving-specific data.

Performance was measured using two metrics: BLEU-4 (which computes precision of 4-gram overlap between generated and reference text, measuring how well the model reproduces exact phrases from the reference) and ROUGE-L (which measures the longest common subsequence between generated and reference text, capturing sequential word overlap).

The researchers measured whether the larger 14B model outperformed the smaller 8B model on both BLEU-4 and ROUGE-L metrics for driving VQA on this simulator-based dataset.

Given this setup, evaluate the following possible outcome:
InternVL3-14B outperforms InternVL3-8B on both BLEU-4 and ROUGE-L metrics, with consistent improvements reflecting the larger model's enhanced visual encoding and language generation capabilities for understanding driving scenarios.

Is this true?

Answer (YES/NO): YES